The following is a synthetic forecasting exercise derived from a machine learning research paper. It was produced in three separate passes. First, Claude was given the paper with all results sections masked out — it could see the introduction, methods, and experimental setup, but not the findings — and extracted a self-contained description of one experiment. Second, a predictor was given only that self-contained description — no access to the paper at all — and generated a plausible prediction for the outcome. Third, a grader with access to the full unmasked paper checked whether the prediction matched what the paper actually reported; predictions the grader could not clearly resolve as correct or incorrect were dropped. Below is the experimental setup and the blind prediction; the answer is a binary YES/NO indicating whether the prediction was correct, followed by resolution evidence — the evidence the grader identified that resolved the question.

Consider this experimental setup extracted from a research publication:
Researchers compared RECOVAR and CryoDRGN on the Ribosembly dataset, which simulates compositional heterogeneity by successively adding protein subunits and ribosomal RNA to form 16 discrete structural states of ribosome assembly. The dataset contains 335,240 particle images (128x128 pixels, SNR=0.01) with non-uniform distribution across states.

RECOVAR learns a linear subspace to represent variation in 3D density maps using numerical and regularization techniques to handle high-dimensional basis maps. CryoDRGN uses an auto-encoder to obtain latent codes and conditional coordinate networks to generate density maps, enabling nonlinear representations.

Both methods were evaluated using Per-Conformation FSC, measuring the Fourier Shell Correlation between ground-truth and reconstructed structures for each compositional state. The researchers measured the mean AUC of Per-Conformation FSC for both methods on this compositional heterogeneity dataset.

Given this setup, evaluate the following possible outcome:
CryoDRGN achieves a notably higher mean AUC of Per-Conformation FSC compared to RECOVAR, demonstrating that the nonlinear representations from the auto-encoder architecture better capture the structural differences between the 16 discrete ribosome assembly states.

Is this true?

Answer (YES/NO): NO